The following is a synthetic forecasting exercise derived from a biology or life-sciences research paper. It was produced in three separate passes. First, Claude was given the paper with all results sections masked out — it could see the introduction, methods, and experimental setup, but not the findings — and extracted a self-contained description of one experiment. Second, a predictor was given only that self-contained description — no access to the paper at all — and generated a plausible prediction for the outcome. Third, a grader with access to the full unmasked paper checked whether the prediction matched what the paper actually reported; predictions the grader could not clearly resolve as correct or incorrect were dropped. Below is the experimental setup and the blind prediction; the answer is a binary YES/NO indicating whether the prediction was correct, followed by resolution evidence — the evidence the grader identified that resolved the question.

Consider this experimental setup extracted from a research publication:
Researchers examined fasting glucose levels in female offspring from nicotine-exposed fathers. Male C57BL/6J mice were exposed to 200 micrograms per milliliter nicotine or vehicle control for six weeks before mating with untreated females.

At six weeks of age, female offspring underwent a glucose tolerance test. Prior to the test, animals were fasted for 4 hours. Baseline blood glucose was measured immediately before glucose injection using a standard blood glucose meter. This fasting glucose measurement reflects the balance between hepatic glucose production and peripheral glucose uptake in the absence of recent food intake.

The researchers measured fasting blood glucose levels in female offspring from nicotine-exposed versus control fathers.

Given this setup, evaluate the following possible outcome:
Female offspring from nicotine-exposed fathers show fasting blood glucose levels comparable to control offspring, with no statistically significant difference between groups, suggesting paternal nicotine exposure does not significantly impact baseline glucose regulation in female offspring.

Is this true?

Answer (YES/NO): NO